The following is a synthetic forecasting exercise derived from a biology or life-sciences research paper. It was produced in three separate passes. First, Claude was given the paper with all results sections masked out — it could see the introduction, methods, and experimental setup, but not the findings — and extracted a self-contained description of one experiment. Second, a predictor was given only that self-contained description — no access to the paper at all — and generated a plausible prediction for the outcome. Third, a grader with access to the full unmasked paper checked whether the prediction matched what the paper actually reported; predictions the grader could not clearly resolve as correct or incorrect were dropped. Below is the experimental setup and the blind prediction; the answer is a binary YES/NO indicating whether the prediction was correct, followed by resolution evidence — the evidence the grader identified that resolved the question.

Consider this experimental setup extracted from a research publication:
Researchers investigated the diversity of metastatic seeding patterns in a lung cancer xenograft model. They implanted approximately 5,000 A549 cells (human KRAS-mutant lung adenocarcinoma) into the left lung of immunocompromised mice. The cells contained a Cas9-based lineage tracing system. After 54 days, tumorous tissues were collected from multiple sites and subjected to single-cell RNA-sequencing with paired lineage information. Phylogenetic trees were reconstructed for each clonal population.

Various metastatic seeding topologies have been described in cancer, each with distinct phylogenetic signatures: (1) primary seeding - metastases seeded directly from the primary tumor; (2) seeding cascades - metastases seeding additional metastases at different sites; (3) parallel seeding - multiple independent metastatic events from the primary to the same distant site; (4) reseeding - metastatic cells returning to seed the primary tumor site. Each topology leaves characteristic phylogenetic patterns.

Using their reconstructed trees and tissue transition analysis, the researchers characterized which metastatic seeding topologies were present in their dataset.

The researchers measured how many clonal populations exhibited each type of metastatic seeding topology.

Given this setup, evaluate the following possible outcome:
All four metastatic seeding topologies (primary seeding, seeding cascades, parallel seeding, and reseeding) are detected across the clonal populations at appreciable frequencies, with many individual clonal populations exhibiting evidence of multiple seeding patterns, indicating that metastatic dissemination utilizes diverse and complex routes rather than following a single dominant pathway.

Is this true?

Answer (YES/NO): YES